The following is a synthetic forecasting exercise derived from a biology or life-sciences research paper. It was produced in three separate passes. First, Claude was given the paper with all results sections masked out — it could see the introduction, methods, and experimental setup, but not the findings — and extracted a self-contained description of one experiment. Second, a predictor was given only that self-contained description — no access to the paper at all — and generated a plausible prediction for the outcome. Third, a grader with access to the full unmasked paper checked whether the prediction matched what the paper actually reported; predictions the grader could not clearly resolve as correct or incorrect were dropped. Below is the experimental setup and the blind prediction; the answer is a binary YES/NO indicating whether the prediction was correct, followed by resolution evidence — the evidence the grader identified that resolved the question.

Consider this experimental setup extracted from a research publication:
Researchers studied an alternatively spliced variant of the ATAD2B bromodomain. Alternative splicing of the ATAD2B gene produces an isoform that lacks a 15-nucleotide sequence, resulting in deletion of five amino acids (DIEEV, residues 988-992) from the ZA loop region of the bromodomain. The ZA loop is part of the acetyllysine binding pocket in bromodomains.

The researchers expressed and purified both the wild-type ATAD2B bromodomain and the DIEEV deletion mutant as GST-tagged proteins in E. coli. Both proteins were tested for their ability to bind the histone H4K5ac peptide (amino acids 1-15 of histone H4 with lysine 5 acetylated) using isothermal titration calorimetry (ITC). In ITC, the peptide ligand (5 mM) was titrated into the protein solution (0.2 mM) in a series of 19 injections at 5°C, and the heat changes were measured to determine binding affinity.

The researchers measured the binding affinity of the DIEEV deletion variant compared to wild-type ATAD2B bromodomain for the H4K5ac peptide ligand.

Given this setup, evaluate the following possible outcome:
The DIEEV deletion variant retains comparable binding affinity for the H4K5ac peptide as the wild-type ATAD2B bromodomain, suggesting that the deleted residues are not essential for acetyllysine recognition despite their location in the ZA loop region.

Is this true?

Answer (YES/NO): NO